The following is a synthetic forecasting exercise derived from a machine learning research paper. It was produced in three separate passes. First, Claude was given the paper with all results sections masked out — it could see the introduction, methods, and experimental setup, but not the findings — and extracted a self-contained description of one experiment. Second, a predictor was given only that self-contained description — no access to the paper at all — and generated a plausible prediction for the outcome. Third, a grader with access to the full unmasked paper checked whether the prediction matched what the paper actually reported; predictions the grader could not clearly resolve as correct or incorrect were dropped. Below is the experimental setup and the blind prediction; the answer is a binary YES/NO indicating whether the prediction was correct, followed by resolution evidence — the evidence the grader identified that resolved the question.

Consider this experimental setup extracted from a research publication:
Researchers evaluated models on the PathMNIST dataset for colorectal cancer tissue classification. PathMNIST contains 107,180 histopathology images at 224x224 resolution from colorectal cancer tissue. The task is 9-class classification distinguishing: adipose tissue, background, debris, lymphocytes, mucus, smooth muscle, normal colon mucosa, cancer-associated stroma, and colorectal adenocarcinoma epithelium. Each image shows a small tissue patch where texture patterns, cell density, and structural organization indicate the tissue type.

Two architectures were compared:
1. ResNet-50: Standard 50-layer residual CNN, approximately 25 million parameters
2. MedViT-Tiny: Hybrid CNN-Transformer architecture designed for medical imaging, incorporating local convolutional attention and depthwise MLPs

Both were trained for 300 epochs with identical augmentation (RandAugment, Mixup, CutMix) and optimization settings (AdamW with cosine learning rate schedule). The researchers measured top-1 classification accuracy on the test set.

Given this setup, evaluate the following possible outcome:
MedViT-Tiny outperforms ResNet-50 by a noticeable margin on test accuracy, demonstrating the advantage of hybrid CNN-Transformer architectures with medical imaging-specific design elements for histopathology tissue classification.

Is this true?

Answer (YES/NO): YES